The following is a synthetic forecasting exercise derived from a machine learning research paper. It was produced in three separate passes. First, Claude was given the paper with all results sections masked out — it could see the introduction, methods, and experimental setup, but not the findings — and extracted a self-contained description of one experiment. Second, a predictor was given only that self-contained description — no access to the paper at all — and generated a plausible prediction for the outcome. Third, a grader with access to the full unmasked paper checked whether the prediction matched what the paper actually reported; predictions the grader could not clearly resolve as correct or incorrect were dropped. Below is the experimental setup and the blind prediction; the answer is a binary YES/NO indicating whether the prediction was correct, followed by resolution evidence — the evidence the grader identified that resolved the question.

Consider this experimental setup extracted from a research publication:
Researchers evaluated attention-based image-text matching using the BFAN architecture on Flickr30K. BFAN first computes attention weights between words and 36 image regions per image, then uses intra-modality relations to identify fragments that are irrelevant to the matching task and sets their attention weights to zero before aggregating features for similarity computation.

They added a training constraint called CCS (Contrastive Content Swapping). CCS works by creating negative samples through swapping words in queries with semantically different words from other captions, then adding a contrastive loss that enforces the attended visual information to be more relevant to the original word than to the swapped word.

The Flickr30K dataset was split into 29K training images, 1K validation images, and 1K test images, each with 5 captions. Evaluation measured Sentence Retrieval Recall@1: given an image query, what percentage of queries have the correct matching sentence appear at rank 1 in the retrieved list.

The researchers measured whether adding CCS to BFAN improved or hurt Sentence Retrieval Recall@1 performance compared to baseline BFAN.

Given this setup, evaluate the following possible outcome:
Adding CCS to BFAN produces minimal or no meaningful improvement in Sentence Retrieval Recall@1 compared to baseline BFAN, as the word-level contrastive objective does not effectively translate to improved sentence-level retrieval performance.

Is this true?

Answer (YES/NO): YES